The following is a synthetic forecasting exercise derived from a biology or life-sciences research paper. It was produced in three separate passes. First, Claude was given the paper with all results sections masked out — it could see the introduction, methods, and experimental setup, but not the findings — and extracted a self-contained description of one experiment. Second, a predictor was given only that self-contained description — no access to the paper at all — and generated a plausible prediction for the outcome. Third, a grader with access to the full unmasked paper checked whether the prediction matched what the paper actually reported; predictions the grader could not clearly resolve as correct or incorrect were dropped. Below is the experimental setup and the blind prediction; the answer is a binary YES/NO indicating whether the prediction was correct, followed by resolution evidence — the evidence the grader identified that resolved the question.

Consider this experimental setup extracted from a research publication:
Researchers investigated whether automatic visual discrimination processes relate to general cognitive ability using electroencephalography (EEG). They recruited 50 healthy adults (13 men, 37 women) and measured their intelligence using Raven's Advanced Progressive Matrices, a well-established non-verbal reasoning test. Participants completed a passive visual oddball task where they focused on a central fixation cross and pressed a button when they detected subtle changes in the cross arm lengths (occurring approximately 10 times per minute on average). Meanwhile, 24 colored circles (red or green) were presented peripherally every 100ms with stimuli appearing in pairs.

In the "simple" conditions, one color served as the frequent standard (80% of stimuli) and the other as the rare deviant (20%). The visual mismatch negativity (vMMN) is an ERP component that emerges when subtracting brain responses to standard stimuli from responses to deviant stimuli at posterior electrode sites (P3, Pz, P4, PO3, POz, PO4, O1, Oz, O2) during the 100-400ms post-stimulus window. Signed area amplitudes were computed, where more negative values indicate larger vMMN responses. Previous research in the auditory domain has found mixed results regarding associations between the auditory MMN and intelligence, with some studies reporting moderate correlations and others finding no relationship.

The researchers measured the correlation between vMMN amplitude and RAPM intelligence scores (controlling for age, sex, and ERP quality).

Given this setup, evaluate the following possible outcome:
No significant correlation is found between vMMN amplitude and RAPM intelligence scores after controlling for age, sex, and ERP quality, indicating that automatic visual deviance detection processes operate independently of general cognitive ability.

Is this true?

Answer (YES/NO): YES